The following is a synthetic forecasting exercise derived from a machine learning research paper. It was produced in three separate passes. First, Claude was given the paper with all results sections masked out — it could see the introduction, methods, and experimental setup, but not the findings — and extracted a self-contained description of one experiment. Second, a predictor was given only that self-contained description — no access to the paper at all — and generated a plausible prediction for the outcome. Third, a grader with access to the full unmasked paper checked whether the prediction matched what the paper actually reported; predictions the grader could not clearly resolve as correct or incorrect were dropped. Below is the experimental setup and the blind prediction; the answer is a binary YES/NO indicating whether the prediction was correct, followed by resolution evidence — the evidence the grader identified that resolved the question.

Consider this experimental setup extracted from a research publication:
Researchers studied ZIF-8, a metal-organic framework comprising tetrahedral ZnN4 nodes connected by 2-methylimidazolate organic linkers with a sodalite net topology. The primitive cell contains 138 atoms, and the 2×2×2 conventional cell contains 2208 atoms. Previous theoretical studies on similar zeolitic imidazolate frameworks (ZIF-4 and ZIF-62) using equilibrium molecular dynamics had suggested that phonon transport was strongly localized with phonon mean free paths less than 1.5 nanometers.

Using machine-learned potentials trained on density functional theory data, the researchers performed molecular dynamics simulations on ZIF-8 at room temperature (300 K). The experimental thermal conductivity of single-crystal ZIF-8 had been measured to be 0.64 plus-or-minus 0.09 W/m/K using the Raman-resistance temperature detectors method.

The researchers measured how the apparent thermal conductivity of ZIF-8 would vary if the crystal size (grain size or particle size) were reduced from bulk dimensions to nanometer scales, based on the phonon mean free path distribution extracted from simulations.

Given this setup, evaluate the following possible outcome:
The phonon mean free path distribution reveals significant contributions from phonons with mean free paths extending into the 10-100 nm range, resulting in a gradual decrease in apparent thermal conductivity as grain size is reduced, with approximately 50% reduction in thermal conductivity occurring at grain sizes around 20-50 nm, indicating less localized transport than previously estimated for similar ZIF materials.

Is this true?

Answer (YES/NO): NO